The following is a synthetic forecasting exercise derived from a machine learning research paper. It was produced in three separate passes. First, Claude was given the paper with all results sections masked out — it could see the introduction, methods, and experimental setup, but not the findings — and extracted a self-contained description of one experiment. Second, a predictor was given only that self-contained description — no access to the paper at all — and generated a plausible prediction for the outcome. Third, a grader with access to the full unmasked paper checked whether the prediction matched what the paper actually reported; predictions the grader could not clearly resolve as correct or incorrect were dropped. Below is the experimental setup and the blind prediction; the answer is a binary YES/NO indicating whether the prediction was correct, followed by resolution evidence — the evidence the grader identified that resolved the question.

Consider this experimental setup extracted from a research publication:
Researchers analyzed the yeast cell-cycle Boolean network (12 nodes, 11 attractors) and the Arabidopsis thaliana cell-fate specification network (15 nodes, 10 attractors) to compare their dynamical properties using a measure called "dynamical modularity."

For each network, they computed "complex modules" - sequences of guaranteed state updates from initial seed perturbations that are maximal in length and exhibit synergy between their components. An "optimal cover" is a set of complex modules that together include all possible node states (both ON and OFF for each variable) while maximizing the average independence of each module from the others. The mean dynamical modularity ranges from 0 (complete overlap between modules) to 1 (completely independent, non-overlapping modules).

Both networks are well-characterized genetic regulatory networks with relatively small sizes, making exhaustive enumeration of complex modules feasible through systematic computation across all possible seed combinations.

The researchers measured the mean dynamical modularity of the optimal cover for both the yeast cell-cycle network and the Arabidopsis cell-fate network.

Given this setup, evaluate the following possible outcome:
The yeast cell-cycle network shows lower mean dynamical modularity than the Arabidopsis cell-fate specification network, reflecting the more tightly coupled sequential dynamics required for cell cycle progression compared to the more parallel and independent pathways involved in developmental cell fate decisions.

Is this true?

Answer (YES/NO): NO